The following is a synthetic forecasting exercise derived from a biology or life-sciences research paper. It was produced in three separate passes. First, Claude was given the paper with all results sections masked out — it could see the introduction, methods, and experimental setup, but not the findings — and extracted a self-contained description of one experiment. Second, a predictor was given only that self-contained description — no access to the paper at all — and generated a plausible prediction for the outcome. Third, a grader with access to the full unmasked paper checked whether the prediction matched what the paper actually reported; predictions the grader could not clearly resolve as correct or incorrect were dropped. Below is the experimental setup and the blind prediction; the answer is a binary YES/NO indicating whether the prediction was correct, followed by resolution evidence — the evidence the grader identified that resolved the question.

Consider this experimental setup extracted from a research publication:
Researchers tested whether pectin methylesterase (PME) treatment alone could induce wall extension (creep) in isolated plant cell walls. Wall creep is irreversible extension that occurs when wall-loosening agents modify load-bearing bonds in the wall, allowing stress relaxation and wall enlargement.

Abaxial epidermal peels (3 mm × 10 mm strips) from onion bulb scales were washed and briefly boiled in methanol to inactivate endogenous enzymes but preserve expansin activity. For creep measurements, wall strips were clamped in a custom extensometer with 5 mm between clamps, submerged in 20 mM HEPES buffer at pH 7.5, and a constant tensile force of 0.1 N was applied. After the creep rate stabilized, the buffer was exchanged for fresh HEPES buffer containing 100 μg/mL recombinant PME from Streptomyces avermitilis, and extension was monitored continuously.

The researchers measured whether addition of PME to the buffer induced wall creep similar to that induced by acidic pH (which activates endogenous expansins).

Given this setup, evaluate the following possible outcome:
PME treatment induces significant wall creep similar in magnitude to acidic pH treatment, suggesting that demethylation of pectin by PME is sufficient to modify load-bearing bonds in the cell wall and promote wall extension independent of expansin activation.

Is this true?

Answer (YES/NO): NO